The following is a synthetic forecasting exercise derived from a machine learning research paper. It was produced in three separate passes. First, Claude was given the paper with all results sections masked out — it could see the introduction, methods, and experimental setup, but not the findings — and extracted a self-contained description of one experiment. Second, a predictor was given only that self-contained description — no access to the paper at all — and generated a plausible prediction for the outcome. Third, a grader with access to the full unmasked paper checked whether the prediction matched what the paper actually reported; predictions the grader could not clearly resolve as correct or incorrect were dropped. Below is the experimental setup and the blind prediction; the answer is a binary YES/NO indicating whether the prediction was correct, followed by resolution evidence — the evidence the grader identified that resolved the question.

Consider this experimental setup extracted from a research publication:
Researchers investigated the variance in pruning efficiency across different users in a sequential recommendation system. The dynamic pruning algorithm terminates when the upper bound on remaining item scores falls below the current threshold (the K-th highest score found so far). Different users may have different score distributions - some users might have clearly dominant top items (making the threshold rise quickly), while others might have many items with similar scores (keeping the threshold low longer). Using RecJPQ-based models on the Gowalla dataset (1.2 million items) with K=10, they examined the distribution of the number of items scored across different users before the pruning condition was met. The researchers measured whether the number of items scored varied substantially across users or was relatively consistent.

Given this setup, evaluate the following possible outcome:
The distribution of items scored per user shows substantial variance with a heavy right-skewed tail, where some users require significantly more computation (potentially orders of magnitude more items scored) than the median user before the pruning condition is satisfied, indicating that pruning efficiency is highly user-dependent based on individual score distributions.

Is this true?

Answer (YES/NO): YES